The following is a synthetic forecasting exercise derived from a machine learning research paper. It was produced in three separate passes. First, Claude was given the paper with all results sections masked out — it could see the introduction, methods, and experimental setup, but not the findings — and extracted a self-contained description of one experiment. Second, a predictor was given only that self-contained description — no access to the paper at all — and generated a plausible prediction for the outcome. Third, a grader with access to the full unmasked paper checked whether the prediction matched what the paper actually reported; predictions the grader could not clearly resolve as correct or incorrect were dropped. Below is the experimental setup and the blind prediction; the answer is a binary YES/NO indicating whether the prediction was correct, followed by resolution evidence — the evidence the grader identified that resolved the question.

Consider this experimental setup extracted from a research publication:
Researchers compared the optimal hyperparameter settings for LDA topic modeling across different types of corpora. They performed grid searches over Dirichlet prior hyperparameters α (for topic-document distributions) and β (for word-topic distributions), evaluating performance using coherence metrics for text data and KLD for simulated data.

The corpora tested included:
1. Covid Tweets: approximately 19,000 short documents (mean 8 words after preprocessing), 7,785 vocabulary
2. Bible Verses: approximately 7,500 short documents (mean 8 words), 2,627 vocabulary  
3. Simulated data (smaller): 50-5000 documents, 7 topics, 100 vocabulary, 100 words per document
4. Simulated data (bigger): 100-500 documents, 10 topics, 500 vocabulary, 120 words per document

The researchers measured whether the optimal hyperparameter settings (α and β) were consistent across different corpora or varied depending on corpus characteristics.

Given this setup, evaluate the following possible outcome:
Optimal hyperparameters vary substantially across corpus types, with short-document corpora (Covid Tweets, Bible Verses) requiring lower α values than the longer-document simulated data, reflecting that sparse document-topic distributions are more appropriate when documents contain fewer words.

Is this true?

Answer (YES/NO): NO